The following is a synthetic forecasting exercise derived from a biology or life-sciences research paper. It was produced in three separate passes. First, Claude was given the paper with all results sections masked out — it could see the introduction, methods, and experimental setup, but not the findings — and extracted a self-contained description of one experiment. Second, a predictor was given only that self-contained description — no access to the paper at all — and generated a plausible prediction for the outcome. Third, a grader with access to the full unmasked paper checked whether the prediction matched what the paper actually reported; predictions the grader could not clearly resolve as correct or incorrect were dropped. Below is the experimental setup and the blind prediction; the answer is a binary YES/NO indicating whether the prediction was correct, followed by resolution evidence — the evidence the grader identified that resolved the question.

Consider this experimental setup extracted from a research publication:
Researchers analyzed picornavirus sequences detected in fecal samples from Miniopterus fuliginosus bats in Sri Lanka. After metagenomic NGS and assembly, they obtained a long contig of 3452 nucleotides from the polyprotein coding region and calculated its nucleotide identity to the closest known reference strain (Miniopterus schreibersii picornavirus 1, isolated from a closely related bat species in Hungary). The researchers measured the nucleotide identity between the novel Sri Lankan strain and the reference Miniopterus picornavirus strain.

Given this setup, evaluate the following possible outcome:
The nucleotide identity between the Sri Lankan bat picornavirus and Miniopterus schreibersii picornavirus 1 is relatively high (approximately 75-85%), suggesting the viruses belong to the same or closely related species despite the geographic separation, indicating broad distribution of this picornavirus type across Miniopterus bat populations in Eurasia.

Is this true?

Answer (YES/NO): NO